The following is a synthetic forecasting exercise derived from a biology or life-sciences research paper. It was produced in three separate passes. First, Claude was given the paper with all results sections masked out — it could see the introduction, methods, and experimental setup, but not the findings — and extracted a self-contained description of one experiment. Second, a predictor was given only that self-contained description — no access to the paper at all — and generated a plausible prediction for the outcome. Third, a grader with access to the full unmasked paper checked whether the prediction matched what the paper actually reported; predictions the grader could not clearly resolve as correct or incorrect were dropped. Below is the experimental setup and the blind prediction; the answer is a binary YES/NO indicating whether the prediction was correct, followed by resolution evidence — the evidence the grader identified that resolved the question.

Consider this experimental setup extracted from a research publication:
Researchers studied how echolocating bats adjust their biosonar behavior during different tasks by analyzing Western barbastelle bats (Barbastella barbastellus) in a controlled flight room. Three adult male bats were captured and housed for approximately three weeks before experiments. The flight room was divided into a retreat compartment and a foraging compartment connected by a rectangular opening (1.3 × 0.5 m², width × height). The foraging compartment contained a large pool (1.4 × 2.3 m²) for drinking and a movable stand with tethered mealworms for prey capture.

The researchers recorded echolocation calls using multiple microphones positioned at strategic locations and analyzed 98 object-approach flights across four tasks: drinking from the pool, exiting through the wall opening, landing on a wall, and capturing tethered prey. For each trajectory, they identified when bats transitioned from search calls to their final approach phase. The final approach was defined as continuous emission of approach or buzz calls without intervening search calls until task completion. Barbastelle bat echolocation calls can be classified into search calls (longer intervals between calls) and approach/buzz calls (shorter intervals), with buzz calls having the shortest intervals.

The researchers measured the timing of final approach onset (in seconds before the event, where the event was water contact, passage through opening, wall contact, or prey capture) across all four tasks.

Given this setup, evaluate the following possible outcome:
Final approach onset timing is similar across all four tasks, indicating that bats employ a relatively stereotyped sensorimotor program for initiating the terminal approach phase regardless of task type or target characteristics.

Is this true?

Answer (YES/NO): NO